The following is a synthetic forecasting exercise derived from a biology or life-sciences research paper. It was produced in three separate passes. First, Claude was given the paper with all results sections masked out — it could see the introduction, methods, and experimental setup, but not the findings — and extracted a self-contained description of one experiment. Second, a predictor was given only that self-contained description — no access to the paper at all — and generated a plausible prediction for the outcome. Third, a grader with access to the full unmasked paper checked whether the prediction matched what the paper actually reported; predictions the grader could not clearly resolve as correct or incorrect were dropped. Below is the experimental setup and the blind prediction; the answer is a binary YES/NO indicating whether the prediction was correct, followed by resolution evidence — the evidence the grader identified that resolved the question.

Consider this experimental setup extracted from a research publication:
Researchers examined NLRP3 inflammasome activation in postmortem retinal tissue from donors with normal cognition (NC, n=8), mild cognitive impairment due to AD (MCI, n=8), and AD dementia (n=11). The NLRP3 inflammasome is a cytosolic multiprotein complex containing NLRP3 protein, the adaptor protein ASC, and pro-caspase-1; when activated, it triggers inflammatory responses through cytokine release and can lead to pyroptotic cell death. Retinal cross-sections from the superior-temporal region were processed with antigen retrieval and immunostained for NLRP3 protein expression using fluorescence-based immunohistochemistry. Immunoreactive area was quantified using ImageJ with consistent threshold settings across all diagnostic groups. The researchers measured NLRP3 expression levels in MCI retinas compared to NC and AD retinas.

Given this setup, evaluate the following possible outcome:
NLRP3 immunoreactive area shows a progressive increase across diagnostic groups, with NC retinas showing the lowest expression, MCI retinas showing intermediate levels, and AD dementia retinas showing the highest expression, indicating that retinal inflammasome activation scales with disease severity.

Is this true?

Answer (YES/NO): YES